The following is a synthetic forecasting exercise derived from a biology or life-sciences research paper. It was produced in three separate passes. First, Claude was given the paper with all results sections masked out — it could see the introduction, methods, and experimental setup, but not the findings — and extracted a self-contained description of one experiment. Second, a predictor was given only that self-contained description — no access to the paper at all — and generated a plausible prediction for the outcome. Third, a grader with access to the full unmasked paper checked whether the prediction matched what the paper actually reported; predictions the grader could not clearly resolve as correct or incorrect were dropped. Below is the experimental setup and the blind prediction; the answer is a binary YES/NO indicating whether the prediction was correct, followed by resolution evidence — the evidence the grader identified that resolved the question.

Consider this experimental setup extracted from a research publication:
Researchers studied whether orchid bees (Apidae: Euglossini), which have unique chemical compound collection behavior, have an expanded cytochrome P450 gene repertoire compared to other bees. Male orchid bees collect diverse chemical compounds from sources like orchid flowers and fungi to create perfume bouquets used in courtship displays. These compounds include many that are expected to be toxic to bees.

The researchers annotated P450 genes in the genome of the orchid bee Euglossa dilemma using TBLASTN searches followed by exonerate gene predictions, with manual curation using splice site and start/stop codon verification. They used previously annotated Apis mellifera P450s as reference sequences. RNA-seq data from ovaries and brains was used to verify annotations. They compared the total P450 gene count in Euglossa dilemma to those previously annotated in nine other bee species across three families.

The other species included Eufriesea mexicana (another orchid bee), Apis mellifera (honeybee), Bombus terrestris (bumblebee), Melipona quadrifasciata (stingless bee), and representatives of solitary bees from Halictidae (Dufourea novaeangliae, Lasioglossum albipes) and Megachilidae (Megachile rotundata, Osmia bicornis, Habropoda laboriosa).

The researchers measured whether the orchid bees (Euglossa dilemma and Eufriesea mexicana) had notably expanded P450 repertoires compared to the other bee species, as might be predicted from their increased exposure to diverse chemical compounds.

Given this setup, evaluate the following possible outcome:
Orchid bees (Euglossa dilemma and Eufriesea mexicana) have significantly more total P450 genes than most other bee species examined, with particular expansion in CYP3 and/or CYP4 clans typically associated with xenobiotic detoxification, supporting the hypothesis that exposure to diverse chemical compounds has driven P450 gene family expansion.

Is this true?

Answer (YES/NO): NO